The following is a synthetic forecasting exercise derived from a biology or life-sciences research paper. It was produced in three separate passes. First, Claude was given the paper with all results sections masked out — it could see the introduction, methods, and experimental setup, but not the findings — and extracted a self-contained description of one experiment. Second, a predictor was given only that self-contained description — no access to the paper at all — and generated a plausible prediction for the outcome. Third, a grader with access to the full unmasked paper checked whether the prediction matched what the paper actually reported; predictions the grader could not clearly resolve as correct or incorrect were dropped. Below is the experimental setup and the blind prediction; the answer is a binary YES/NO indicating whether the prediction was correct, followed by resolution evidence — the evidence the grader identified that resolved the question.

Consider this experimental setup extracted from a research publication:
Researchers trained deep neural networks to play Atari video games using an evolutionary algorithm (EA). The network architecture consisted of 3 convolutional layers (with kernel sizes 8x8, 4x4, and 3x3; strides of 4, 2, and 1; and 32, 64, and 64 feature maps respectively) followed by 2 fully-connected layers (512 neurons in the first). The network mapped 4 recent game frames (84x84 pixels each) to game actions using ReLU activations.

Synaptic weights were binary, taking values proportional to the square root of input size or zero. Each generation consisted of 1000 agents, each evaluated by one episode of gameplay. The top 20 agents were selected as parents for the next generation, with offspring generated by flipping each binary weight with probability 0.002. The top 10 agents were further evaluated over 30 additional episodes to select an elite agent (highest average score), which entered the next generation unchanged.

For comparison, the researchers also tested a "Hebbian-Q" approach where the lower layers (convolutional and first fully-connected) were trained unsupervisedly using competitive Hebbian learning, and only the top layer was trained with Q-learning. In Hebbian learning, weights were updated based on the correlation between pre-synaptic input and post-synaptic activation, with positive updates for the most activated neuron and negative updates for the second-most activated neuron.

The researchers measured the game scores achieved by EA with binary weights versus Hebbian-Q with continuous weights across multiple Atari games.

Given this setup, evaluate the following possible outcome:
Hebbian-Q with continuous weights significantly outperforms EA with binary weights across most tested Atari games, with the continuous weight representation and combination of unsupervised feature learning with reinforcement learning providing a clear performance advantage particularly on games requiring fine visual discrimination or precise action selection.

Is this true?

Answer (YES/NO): NO